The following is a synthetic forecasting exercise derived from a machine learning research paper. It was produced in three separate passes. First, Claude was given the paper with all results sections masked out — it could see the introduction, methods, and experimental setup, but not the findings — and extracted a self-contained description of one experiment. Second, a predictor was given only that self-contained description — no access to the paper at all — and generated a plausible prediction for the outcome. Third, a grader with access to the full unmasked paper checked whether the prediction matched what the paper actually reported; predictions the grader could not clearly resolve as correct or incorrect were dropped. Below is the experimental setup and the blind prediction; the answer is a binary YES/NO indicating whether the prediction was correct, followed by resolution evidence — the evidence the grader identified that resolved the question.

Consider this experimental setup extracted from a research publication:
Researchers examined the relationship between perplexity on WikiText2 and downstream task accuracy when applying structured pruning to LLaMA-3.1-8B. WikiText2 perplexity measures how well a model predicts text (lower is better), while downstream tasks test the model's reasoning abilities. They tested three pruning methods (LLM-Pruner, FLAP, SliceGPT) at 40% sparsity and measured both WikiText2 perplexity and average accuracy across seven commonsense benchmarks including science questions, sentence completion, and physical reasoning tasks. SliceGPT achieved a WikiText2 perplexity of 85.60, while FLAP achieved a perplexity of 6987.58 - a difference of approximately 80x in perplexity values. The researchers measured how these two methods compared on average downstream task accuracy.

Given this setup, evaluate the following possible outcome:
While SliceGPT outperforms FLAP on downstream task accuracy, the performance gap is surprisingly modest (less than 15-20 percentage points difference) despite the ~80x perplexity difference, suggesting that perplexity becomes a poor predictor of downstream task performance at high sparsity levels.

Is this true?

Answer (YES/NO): YES